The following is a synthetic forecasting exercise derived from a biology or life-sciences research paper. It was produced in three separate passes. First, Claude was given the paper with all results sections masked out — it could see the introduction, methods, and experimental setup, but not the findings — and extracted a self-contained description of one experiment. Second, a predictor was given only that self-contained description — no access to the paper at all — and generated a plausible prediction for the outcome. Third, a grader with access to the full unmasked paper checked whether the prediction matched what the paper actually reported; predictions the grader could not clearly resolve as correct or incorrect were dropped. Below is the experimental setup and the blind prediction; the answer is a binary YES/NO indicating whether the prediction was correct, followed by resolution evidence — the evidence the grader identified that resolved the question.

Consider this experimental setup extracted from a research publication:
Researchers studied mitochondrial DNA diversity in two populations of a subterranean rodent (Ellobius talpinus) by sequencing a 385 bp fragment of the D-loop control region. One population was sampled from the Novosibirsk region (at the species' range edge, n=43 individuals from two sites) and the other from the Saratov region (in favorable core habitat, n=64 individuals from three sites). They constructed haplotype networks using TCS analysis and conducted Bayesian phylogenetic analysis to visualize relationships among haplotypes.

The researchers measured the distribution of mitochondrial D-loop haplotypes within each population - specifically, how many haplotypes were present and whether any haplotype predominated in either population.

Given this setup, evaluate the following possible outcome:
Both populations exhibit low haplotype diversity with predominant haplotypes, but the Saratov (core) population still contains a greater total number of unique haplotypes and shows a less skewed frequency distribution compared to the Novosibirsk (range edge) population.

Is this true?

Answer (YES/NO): NO